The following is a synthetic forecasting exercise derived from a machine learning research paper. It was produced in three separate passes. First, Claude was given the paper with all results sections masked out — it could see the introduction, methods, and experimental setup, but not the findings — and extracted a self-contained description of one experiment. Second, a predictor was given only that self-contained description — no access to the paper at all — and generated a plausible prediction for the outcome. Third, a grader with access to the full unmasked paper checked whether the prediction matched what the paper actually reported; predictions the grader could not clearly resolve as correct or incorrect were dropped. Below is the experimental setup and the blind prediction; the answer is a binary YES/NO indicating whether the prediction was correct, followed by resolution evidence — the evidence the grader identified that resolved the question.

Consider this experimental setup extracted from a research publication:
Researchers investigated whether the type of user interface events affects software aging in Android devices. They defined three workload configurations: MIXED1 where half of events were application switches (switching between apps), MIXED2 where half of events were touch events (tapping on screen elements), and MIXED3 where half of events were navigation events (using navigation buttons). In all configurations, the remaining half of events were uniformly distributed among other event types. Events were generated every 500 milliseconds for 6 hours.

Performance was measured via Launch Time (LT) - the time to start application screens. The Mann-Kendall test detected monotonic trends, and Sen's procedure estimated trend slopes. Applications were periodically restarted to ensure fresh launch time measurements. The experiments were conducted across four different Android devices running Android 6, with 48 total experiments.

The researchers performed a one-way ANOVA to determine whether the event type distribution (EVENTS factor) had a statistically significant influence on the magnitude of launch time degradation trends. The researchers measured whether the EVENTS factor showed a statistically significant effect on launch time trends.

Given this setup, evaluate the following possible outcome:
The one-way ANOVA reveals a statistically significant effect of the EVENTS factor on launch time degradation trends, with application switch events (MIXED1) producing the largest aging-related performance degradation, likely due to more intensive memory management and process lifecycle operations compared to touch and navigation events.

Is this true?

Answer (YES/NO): NO